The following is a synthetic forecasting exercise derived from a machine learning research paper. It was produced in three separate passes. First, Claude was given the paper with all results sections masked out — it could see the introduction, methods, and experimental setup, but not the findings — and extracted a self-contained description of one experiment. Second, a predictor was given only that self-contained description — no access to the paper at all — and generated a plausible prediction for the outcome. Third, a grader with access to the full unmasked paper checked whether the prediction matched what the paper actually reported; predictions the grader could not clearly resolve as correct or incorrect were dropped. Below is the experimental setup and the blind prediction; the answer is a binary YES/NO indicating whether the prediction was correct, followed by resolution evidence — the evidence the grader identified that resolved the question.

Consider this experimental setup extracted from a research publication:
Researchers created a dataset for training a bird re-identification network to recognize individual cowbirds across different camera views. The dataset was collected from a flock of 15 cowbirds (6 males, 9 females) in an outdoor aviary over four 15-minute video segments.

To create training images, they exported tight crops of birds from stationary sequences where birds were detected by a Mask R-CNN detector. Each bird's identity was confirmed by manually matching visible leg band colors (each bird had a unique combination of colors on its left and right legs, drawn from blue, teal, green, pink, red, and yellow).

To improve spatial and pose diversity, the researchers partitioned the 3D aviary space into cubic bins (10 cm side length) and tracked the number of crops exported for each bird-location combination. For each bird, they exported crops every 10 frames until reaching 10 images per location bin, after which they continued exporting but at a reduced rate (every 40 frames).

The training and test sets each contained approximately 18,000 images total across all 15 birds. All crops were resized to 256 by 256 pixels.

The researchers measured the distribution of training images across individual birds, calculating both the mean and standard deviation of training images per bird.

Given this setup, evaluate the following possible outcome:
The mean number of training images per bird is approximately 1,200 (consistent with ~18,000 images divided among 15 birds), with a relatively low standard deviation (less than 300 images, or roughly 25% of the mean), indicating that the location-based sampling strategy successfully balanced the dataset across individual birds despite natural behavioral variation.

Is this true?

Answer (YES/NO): NO